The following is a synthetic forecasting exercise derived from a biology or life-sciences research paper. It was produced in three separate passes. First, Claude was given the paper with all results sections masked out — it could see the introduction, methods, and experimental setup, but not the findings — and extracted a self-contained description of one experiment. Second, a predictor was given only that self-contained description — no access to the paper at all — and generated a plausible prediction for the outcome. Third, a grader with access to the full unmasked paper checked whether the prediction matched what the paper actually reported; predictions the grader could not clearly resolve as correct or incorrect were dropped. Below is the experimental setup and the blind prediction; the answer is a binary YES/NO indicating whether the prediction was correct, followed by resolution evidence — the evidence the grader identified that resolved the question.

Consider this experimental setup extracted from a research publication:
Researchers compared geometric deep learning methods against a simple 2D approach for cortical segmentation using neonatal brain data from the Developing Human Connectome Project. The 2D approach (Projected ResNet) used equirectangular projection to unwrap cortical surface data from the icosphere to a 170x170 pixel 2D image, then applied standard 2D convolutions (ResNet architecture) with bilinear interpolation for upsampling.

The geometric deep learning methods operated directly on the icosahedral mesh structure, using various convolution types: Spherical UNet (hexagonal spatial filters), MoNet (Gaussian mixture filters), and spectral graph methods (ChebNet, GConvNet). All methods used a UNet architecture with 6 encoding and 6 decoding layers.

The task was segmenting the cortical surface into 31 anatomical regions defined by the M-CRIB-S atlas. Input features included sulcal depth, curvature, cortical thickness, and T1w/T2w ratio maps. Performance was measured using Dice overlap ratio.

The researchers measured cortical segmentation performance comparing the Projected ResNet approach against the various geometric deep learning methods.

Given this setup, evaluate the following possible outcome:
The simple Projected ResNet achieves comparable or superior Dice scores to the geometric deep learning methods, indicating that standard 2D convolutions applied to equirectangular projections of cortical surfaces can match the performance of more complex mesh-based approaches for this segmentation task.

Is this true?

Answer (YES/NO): NO